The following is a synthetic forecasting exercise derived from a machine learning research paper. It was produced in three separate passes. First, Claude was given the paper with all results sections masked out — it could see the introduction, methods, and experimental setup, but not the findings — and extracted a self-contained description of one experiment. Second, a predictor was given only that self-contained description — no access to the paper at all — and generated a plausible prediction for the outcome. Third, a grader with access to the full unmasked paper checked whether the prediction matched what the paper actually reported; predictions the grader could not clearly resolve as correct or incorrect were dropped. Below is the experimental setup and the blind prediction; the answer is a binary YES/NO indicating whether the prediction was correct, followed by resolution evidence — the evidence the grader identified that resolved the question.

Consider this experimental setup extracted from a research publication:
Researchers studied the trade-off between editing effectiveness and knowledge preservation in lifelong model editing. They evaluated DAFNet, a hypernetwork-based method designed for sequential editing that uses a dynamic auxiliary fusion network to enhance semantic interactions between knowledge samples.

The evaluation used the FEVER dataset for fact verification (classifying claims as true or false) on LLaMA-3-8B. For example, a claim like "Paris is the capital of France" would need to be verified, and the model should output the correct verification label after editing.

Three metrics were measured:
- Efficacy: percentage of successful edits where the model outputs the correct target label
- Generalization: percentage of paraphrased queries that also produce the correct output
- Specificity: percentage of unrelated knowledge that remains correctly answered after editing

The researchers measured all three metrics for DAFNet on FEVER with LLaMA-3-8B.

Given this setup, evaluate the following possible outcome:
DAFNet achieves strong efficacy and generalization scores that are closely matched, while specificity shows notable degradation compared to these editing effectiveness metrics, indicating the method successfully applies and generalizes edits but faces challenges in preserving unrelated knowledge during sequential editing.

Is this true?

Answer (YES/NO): NO